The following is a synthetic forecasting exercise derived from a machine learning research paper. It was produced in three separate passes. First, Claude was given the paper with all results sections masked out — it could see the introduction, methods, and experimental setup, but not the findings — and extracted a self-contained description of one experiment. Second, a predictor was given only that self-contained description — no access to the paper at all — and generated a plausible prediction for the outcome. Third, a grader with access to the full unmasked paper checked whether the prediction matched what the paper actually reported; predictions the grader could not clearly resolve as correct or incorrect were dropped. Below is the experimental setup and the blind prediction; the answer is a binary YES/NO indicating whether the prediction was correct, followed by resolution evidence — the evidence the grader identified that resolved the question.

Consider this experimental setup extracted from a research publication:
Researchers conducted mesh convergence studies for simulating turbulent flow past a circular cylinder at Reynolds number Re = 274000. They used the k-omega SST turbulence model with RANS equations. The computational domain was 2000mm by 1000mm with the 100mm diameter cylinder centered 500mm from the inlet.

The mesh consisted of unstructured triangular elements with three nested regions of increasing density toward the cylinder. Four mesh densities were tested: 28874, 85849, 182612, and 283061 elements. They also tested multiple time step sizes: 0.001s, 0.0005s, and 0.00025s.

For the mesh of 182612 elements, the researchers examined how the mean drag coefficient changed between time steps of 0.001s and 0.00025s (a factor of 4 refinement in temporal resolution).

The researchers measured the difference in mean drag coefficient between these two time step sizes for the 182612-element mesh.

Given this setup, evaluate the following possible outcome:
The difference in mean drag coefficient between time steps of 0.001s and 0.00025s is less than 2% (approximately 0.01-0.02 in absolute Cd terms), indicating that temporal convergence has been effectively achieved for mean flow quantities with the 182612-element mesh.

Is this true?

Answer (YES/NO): NO